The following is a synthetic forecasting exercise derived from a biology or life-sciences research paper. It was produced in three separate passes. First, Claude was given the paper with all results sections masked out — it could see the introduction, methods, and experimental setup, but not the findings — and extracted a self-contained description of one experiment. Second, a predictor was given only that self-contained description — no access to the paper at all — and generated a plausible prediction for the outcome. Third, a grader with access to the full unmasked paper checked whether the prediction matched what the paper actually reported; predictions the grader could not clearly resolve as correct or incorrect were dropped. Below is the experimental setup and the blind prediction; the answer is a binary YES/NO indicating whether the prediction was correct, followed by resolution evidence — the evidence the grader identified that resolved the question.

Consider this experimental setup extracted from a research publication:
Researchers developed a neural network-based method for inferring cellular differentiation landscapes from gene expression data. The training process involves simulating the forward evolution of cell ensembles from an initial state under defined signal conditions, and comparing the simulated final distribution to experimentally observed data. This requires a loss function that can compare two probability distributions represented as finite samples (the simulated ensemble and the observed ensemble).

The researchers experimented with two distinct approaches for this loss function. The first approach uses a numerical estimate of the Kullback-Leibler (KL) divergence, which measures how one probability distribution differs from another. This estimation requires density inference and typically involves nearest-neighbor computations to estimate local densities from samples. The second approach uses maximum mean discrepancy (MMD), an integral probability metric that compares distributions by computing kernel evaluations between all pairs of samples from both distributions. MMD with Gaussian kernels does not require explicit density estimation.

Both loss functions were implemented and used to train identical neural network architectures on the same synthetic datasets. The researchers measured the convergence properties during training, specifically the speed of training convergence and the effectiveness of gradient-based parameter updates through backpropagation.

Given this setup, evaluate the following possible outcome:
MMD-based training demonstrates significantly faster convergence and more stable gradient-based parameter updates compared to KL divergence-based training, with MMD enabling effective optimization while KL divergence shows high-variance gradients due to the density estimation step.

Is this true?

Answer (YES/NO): NO